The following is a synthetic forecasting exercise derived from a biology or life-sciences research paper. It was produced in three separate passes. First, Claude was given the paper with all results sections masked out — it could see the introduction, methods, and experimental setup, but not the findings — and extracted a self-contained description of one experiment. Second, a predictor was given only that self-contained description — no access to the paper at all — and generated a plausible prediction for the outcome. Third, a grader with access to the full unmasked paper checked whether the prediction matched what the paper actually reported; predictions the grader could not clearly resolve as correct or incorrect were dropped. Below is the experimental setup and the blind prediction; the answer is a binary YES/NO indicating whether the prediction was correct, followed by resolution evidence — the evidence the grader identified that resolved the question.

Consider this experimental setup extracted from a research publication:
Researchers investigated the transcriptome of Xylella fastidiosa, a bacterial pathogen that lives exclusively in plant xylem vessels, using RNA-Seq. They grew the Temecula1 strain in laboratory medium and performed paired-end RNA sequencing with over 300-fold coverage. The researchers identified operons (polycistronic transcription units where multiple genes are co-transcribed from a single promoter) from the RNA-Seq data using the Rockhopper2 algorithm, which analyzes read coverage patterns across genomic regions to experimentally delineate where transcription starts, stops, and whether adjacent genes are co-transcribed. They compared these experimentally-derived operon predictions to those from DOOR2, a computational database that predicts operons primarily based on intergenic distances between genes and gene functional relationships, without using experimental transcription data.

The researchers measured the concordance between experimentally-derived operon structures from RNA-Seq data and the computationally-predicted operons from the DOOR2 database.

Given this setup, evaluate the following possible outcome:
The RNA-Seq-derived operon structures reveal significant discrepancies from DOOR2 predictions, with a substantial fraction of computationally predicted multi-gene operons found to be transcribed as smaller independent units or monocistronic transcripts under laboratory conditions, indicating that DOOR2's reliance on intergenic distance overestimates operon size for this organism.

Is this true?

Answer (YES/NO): NO